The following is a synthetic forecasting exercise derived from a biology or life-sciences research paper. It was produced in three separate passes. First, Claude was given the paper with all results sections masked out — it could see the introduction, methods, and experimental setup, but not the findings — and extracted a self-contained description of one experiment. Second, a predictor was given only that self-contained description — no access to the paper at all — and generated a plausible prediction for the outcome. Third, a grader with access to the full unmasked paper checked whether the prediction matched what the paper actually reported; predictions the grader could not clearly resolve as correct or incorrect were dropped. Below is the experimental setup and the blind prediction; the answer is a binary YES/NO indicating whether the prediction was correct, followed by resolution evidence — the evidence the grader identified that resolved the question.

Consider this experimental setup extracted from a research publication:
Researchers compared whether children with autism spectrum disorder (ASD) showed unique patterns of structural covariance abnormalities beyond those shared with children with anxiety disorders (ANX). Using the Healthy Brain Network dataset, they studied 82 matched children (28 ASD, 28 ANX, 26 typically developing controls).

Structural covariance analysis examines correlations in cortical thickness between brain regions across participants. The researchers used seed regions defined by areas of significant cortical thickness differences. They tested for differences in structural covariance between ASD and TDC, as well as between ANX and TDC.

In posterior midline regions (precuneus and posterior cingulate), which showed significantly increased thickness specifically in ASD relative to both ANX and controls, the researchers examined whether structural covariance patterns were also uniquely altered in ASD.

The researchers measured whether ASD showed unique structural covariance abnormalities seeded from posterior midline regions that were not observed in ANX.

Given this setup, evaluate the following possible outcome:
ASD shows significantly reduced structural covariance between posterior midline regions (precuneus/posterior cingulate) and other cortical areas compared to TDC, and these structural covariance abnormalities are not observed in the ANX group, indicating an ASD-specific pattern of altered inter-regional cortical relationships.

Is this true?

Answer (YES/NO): NO